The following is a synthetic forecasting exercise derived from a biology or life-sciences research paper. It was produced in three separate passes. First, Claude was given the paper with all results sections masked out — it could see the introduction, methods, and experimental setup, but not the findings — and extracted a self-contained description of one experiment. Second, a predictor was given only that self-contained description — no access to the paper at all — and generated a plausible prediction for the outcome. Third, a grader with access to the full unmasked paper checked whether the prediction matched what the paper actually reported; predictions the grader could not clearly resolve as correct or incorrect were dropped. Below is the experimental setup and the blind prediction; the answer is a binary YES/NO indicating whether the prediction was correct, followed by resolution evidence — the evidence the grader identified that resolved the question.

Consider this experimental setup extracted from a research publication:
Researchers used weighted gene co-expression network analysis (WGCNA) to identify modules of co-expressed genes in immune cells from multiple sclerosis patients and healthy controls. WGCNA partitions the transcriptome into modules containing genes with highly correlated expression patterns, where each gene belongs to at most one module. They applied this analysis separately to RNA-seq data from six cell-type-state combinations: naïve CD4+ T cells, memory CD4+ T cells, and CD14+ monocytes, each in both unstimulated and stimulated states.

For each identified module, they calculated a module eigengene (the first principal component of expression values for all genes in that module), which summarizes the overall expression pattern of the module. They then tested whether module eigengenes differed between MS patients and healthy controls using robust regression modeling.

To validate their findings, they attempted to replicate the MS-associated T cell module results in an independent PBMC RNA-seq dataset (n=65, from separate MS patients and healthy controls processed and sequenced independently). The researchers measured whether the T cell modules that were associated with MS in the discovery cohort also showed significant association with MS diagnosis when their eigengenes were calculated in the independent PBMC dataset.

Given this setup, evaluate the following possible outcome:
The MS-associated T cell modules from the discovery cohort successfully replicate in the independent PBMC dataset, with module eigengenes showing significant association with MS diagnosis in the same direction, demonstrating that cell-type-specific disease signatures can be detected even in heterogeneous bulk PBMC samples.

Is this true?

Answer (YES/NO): NO